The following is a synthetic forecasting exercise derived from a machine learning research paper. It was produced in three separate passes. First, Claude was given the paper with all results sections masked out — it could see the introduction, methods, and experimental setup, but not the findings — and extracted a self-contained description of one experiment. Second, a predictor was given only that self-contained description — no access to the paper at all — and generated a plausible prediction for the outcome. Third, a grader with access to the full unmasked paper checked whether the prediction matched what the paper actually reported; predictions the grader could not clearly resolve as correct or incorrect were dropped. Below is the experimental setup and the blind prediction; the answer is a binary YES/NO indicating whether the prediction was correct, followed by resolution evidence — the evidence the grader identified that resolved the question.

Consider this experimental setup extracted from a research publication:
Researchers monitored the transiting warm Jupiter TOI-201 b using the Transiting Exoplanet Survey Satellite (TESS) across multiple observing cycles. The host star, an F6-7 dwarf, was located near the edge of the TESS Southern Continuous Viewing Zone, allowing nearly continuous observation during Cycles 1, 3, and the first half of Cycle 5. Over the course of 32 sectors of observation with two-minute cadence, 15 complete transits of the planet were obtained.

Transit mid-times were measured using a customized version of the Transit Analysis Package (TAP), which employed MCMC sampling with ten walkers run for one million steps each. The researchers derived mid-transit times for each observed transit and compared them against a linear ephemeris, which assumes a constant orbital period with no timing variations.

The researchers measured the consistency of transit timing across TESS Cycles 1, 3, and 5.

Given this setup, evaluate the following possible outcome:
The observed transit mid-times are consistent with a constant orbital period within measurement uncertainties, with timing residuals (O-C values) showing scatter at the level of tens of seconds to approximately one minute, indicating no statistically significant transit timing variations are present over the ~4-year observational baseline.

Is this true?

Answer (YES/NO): NO